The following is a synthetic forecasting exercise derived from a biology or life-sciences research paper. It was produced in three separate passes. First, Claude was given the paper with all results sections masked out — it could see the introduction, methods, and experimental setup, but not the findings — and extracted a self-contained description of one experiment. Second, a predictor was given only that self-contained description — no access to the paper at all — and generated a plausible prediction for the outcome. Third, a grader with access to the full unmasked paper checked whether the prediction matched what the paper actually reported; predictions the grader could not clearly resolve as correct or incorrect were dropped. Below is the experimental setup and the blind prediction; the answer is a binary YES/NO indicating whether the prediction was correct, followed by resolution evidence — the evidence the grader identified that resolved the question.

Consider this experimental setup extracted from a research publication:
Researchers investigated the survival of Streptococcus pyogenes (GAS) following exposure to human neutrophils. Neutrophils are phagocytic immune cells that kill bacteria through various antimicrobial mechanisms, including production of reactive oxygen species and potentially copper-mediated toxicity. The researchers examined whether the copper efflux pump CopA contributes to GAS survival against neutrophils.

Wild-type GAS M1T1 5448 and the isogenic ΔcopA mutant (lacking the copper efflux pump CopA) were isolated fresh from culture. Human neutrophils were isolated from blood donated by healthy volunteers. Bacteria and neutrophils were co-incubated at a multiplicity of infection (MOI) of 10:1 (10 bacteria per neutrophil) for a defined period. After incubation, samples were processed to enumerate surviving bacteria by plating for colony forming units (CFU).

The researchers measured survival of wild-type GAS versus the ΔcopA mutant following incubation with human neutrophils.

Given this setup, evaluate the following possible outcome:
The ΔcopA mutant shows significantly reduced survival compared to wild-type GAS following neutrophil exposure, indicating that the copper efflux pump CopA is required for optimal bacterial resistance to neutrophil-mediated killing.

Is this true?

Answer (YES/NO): NO